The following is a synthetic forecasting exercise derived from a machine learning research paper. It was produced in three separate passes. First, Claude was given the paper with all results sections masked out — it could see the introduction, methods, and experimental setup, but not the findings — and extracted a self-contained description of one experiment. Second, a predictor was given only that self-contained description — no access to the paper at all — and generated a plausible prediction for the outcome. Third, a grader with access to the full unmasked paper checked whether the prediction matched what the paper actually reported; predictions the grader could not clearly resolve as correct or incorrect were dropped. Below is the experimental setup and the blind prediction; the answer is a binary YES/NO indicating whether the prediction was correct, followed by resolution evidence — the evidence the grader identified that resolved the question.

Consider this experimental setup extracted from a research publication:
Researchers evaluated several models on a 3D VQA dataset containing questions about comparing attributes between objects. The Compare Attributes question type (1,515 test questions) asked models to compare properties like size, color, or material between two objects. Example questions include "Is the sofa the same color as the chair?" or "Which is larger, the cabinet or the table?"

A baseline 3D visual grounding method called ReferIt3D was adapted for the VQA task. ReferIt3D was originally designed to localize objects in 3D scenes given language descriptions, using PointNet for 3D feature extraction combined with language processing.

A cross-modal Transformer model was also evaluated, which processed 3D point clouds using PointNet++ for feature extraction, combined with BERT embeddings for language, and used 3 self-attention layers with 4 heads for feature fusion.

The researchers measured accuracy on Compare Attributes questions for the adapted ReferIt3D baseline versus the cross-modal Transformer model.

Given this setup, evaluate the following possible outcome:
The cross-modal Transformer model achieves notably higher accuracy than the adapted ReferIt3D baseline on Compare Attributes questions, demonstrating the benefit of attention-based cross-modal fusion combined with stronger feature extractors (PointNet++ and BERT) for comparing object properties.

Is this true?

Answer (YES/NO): NO